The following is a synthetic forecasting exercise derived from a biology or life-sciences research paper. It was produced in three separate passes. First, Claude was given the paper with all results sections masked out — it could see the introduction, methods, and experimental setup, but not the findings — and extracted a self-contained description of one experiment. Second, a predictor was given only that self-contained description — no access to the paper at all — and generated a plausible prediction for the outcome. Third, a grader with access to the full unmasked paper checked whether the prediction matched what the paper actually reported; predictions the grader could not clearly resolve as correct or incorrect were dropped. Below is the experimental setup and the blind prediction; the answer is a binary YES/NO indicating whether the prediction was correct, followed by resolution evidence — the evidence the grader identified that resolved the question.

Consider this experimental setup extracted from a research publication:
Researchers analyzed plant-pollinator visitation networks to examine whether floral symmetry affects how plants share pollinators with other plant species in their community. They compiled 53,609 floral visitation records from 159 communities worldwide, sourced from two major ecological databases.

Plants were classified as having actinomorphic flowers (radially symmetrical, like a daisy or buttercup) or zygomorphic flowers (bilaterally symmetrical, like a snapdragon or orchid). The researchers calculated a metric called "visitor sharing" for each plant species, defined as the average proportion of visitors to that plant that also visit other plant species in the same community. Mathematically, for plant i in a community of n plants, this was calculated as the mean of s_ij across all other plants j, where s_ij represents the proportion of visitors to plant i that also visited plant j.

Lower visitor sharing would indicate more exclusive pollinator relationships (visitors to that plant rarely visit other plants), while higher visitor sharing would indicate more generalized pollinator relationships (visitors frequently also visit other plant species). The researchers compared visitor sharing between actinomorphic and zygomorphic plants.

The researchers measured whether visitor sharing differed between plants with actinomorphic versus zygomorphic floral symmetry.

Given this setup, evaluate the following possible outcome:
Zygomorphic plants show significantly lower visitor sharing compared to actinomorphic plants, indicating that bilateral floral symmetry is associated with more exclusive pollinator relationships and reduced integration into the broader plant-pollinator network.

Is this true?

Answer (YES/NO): NO